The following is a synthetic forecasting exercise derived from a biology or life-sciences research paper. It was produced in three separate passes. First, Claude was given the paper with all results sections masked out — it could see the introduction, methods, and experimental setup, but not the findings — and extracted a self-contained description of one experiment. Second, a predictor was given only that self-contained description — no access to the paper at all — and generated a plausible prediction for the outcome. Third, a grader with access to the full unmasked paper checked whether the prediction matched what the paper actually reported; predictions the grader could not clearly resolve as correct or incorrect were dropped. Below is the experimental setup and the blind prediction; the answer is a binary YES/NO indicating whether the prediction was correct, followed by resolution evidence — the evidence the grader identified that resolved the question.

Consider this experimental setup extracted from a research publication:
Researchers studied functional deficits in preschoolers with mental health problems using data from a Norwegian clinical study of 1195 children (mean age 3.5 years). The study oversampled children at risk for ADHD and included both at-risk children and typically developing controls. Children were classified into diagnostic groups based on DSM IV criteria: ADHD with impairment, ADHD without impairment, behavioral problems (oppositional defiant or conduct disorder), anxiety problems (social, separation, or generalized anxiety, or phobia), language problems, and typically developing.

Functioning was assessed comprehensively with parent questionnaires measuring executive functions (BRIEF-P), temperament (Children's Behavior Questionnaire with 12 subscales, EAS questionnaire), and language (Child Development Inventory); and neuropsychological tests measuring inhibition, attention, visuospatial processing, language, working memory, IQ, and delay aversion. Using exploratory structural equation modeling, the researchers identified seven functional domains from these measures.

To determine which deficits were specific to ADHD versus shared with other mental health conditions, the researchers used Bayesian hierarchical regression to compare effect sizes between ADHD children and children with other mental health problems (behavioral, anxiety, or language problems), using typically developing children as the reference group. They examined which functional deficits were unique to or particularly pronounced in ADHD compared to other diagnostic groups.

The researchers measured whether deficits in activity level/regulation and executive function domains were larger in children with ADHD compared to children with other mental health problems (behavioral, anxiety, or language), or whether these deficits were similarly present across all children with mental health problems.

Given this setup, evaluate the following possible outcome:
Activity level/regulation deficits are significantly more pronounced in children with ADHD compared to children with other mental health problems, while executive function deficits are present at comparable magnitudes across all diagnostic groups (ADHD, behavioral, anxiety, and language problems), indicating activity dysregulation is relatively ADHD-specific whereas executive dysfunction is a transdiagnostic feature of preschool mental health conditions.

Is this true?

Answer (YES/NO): NO